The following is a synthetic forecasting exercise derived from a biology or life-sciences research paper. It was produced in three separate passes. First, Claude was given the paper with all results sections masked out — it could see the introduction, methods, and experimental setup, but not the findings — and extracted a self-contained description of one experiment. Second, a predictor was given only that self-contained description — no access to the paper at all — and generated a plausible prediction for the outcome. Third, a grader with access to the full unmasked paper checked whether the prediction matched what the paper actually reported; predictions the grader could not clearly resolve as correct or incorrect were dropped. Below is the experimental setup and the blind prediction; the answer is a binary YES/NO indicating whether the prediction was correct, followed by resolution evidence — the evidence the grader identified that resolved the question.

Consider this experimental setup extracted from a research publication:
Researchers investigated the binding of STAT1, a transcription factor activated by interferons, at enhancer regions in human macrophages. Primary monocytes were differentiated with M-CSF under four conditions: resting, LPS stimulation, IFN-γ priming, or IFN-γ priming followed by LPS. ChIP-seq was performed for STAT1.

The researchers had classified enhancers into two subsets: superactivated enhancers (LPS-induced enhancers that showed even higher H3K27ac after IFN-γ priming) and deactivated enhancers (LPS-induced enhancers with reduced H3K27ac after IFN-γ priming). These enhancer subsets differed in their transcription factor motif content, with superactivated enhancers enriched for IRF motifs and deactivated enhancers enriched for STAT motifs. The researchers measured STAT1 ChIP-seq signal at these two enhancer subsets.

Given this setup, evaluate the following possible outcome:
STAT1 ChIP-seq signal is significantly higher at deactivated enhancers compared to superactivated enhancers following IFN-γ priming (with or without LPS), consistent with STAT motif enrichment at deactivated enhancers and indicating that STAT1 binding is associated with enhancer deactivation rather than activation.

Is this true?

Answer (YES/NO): NO